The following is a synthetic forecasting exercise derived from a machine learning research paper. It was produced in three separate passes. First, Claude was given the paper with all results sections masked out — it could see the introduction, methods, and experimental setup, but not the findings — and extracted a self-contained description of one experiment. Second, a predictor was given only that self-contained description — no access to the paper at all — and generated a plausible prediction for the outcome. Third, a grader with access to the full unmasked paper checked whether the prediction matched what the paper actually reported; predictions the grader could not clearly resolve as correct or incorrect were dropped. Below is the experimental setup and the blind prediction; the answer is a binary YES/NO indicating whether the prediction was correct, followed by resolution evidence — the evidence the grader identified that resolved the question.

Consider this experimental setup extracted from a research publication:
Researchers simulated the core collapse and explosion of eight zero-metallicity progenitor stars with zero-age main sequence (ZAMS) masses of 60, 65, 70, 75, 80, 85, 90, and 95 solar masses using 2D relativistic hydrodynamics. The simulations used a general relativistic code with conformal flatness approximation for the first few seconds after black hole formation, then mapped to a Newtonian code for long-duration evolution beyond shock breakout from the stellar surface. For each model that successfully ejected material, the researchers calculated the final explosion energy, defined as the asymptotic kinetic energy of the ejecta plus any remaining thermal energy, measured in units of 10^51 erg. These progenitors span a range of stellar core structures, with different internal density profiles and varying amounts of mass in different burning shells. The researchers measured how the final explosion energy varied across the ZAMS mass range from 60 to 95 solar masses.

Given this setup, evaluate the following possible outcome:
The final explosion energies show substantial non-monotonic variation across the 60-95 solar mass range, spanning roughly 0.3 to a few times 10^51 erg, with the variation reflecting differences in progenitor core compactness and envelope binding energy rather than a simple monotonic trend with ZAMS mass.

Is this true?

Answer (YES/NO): YES